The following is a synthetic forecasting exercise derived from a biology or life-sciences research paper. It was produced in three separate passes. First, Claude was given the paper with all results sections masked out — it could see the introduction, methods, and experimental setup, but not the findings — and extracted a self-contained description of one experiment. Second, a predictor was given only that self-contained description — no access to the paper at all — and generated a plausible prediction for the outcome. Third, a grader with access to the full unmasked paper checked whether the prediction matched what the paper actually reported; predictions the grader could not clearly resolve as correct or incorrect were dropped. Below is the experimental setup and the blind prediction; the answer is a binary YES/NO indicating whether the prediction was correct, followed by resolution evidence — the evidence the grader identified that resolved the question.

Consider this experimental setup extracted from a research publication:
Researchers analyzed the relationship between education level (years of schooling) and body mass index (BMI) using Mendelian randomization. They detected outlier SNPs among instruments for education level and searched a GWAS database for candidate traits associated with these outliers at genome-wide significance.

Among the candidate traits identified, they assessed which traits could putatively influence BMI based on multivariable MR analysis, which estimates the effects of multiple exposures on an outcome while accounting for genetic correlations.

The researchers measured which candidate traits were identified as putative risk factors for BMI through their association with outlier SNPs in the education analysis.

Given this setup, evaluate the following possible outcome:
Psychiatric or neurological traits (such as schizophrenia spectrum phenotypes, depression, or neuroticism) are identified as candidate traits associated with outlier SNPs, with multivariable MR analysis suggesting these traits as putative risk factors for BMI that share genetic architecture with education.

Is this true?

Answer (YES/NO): NO